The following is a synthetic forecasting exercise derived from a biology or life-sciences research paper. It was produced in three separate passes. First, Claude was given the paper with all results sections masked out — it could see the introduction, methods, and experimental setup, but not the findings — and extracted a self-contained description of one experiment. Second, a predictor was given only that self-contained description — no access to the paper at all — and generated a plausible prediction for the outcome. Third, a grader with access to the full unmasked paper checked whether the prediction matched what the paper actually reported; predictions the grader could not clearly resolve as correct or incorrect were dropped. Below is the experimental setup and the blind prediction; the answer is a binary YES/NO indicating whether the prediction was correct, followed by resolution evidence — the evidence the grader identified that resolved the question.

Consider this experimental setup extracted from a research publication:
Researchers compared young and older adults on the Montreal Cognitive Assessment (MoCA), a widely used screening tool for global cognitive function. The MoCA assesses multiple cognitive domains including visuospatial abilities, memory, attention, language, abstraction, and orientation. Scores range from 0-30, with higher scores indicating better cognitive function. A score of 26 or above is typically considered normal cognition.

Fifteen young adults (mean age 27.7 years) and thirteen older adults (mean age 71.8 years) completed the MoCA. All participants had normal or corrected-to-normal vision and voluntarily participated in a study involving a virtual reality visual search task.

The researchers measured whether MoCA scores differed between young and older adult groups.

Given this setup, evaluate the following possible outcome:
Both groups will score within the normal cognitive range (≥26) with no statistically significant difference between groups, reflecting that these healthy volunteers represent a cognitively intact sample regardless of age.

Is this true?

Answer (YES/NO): NO